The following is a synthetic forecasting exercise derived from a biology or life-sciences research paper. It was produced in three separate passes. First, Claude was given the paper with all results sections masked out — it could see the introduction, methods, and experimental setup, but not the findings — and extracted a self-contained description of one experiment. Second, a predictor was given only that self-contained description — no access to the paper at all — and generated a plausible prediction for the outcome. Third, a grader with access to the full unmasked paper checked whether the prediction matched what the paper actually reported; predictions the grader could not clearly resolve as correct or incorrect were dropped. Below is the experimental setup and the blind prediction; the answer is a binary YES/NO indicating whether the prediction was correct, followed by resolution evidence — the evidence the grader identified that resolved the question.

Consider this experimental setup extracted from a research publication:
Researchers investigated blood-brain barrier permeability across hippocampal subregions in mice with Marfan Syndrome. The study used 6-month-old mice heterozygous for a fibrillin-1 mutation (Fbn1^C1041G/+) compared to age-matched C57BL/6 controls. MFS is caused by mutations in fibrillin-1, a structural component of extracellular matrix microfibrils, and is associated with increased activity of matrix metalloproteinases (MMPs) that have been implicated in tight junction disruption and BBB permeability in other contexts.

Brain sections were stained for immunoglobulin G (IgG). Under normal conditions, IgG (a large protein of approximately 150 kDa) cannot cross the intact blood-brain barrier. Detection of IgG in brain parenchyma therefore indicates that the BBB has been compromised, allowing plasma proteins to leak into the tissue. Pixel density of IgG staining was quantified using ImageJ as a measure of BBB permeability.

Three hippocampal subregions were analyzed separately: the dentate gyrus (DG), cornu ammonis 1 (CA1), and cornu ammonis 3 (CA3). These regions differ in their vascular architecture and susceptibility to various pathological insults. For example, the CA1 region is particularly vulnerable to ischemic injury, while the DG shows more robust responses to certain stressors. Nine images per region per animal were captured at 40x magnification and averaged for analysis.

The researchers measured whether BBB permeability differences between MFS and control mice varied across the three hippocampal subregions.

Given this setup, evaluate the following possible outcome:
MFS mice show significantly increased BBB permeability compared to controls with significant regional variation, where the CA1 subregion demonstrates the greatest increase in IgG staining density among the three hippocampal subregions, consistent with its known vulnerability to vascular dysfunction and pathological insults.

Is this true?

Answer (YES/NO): NO